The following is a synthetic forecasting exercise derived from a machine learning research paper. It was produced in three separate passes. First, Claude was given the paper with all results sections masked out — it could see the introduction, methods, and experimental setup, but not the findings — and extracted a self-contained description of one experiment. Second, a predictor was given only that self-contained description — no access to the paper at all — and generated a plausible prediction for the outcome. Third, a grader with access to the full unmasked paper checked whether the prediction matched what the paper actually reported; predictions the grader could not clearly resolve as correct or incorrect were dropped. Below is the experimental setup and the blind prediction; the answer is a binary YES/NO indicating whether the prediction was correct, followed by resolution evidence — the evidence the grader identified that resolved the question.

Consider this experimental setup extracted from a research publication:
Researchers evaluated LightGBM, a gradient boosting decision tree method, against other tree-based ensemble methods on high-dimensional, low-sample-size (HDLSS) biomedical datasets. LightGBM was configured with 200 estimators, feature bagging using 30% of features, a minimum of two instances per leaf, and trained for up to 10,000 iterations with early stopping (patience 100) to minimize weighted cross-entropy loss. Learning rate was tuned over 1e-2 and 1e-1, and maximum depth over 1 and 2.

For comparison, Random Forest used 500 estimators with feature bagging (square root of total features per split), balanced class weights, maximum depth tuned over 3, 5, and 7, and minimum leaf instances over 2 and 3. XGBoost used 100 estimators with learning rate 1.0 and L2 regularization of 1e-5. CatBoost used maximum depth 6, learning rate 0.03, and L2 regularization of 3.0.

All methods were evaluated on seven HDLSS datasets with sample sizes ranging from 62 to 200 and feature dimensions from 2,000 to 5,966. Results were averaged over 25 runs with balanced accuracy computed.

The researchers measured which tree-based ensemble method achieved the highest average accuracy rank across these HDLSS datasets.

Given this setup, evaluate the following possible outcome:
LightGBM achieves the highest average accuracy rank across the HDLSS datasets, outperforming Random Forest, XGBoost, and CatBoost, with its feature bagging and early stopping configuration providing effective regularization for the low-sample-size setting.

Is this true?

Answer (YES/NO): YES